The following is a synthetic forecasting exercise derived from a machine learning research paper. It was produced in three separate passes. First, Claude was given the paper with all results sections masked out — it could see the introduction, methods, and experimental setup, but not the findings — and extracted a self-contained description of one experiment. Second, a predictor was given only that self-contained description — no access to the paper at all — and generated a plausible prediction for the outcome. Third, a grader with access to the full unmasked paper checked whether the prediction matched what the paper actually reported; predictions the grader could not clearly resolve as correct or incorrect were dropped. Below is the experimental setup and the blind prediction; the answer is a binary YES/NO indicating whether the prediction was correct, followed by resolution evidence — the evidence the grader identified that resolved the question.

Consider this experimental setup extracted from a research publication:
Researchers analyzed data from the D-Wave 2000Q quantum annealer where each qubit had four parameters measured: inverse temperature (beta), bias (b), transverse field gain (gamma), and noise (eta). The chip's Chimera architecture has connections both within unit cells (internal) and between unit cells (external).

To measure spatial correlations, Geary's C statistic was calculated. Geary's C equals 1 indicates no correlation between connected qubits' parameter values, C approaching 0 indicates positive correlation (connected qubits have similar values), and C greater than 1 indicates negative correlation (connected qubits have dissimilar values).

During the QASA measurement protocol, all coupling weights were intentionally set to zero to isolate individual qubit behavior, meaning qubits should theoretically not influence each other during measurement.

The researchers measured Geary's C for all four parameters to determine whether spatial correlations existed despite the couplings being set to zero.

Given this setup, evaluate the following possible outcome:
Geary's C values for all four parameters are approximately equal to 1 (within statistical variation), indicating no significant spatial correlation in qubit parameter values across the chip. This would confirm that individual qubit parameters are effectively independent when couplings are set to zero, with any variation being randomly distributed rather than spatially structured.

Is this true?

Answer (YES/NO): NO